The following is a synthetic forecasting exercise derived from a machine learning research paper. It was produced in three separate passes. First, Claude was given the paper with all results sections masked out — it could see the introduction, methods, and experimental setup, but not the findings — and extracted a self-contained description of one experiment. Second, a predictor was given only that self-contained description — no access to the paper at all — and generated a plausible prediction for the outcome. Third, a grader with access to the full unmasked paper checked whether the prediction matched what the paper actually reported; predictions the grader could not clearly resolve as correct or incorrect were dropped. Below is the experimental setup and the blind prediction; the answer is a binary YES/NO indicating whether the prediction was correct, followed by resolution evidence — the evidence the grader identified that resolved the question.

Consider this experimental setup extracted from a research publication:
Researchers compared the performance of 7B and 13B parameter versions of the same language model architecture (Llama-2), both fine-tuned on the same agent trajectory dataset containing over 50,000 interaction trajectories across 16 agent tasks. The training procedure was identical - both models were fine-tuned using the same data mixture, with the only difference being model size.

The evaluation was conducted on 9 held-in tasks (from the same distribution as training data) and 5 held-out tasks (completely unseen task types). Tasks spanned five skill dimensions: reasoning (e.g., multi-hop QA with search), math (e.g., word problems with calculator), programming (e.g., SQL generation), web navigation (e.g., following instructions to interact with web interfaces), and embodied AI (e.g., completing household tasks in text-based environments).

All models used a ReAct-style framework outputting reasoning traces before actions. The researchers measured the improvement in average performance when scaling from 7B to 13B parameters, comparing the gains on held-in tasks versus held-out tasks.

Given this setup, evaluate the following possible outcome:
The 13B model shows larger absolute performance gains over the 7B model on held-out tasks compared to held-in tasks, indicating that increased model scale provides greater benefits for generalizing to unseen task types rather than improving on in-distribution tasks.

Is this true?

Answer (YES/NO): NO